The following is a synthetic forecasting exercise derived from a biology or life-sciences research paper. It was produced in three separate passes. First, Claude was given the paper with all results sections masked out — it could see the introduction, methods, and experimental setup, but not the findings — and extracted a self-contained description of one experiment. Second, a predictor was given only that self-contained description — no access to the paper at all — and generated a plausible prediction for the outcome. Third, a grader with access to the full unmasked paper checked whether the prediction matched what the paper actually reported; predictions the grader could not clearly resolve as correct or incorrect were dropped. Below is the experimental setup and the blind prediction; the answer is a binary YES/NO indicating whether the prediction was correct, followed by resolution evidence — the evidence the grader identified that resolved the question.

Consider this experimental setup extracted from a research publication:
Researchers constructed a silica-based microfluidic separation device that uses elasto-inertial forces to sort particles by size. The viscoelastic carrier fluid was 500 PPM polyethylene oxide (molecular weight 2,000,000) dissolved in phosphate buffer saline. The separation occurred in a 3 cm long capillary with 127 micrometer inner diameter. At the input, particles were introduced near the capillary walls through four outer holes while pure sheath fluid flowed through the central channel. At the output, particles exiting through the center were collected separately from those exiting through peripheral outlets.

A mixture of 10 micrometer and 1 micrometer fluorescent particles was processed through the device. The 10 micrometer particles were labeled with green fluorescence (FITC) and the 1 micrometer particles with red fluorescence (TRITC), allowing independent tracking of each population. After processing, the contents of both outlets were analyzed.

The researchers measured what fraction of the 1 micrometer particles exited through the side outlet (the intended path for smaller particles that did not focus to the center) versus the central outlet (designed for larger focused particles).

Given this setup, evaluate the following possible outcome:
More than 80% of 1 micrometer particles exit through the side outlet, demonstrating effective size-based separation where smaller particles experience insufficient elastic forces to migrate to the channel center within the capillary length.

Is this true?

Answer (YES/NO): YES